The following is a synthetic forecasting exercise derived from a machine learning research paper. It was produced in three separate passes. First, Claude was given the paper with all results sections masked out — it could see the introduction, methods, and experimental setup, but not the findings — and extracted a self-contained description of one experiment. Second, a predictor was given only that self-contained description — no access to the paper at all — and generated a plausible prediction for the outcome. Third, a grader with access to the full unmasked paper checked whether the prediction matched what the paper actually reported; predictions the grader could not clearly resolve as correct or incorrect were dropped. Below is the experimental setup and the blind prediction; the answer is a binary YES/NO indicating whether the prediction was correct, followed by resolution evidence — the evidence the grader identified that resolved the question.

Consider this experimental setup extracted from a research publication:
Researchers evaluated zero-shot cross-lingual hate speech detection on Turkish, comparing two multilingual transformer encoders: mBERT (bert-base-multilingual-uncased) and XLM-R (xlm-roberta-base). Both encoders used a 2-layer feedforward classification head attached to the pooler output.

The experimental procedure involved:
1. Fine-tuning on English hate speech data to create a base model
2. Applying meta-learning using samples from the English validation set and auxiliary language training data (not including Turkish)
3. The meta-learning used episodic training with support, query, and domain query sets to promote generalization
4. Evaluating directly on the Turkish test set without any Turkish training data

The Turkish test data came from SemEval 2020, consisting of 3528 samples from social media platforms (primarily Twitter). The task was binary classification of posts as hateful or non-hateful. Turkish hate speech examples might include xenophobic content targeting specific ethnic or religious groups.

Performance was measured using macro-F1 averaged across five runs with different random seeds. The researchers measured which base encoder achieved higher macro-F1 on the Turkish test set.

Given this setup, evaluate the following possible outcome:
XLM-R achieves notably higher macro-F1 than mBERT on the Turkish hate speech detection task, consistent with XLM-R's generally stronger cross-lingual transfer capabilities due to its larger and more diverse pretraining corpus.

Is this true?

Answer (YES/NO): NO